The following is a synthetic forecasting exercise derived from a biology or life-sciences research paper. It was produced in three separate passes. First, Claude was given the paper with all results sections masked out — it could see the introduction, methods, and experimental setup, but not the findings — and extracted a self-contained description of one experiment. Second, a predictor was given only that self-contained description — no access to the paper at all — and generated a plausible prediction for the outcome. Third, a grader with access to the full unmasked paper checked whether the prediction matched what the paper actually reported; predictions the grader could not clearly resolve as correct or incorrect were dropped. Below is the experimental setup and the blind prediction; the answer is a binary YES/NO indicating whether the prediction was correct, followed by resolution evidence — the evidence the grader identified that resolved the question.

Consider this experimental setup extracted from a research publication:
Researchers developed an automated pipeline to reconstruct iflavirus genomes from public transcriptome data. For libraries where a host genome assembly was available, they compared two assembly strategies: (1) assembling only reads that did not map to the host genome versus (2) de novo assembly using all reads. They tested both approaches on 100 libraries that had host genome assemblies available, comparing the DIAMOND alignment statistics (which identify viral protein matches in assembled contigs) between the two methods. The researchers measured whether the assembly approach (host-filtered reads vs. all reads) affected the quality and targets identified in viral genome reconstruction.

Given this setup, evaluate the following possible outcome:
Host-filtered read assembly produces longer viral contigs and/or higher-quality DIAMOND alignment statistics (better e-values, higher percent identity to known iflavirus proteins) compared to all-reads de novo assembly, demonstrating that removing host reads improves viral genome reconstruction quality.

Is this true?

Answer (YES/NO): NO